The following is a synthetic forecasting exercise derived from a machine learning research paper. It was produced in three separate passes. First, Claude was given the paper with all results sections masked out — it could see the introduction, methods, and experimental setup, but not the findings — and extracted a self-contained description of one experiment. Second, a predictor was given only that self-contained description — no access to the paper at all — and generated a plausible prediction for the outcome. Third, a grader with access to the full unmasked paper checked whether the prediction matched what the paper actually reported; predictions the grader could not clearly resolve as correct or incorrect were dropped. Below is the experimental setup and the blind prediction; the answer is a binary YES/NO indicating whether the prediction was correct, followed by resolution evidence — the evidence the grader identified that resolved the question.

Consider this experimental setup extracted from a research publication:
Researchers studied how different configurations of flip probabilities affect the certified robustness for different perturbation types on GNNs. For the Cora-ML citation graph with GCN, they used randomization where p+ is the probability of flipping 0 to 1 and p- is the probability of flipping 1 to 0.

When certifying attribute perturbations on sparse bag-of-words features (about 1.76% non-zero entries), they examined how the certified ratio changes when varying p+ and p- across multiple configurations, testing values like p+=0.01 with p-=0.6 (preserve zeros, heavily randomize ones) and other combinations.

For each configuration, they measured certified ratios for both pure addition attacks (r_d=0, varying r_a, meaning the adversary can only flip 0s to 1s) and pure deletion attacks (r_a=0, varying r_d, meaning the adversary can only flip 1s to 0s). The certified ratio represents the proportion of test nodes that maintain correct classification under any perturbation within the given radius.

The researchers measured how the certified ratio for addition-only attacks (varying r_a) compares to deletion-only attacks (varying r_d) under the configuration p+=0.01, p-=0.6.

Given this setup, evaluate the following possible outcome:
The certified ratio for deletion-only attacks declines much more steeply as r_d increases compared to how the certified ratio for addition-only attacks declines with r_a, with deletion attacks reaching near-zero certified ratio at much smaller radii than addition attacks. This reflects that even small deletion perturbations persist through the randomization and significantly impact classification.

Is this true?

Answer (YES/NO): NO